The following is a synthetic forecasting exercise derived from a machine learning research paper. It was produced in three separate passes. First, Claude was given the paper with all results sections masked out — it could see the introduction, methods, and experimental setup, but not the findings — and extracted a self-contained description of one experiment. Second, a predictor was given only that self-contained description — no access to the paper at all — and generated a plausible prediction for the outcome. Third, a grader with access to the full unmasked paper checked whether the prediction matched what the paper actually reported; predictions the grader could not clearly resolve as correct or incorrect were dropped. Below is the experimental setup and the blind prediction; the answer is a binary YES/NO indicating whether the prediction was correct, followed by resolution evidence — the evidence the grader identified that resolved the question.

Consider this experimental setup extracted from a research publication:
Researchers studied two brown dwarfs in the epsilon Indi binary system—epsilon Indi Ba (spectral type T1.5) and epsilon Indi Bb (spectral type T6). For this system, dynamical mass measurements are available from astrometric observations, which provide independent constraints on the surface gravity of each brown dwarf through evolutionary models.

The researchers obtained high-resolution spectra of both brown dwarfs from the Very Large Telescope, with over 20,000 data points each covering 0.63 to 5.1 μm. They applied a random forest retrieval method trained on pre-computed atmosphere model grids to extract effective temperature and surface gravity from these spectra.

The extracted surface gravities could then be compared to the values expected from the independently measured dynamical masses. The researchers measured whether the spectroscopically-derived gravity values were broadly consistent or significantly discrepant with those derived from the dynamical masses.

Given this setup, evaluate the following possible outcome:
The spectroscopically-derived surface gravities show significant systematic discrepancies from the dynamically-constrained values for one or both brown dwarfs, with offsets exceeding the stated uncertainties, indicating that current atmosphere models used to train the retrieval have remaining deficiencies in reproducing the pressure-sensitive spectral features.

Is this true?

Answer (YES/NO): NO